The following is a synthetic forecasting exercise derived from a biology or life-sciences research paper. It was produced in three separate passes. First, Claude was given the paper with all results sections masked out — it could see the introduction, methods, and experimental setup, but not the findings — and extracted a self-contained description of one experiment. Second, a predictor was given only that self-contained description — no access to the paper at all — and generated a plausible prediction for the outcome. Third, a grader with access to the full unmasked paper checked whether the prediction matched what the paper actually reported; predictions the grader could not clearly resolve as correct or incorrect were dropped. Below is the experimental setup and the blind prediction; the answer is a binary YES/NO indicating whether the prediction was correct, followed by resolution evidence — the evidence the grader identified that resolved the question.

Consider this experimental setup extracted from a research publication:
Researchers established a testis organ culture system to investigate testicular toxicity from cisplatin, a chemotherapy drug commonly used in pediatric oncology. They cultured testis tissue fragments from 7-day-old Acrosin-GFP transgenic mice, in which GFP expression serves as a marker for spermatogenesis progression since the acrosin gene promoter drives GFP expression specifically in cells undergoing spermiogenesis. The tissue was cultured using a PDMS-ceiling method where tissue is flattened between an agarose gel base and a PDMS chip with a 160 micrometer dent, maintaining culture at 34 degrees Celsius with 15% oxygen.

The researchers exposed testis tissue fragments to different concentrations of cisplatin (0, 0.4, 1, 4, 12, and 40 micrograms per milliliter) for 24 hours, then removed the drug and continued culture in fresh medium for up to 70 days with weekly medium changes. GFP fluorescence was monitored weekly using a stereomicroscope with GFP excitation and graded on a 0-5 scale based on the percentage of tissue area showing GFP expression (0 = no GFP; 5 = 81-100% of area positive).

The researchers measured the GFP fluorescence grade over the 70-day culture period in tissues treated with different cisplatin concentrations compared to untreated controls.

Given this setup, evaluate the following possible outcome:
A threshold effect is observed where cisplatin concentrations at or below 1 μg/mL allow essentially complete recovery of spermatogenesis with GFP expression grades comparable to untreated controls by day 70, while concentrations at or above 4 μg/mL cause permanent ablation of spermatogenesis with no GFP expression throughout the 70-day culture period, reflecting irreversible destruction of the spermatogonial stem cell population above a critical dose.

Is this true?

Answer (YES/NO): NO